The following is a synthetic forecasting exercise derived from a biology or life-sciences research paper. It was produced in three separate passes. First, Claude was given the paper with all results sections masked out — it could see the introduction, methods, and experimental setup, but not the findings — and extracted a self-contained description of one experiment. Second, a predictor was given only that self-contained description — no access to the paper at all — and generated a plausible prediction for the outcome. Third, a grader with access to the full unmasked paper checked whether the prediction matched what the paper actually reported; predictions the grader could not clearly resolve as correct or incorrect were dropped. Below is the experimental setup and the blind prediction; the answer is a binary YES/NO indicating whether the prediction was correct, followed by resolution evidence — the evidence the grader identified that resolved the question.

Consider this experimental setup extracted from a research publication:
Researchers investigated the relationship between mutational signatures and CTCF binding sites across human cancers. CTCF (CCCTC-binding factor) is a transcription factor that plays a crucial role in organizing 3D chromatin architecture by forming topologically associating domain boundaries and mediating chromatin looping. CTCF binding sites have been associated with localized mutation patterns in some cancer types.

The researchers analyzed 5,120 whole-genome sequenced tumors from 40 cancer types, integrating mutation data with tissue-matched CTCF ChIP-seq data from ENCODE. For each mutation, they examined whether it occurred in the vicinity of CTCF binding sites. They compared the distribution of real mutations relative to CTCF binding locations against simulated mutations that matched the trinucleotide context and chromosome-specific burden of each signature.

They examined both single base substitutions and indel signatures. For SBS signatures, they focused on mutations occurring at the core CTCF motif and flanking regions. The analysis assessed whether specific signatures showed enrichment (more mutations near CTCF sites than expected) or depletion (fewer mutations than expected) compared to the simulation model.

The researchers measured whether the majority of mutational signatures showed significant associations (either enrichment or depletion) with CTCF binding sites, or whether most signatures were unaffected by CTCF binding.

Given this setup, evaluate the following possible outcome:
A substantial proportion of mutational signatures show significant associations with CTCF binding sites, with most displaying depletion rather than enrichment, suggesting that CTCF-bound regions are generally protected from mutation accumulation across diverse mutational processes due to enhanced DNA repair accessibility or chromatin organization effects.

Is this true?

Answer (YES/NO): NO